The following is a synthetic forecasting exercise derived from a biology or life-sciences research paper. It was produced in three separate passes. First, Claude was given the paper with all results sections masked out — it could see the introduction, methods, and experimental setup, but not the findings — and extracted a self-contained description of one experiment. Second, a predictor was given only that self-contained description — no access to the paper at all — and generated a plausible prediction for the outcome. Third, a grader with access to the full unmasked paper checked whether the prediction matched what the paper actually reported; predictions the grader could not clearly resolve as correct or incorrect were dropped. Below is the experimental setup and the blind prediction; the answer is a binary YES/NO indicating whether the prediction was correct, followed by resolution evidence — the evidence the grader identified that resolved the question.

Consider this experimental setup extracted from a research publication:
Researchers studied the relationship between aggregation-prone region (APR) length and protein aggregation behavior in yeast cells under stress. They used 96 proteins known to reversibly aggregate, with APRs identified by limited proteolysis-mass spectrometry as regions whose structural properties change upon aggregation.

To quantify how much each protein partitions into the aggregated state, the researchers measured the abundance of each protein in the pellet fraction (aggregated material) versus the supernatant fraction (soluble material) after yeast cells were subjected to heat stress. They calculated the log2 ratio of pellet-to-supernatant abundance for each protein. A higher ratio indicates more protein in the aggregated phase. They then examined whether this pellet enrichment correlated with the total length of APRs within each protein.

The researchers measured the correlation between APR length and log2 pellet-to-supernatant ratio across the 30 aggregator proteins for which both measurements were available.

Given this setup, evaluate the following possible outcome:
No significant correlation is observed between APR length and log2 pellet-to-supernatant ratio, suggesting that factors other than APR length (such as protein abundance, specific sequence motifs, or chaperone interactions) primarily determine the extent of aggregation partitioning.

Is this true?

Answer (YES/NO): NO